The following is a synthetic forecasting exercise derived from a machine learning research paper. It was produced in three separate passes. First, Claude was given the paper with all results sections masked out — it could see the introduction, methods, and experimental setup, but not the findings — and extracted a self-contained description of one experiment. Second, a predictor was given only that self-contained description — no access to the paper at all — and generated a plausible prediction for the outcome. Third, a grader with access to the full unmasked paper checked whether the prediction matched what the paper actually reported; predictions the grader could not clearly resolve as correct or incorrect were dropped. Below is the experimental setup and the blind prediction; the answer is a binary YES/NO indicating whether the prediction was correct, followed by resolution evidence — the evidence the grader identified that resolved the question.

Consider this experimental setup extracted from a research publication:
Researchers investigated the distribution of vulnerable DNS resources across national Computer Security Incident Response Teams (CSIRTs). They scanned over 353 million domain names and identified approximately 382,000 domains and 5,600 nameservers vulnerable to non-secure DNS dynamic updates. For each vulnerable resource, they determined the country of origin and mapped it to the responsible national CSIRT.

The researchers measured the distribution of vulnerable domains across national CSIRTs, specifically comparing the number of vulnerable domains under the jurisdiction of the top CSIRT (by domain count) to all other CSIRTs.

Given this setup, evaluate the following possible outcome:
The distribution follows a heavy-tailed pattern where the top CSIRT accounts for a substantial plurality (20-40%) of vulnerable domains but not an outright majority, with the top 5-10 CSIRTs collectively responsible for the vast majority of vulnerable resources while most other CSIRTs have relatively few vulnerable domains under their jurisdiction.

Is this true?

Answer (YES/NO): NO